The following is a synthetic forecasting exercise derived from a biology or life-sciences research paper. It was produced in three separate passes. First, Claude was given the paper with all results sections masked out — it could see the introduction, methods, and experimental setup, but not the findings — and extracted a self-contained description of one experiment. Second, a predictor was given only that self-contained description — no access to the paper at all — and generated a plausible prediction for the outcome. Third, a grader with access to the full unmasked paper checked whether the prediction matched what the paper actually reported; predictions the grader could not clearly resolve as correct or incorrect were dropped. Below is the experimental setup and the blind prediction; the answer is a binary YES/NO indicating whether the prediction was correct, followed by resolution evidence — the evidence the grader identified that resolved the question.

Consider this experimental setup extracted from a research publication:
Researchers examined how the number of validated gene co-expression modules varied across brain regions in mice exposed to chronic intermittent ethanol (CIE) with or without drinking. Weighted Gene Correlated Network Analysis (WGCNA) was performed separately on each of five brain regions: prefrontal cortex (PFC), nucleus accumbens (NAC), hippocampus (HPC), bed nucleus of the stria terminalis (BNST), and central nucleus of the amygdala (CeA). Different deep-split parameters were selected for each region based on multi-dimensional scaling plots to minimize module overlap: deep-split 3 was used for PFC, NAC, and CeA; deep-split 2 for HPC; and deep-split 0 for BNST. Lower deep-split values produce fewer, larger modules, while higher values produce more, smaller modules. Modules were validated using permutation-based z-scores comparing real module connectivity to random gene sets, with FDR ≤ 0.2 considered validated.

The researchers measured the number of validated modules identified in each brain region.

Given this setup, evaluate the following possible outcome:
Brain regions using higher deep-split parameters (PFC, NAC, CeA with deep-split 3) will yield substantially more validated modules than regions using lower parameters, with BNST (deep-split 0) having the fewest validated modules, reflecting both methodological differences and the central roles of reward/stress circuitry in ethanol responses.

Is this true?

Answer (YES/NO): YES